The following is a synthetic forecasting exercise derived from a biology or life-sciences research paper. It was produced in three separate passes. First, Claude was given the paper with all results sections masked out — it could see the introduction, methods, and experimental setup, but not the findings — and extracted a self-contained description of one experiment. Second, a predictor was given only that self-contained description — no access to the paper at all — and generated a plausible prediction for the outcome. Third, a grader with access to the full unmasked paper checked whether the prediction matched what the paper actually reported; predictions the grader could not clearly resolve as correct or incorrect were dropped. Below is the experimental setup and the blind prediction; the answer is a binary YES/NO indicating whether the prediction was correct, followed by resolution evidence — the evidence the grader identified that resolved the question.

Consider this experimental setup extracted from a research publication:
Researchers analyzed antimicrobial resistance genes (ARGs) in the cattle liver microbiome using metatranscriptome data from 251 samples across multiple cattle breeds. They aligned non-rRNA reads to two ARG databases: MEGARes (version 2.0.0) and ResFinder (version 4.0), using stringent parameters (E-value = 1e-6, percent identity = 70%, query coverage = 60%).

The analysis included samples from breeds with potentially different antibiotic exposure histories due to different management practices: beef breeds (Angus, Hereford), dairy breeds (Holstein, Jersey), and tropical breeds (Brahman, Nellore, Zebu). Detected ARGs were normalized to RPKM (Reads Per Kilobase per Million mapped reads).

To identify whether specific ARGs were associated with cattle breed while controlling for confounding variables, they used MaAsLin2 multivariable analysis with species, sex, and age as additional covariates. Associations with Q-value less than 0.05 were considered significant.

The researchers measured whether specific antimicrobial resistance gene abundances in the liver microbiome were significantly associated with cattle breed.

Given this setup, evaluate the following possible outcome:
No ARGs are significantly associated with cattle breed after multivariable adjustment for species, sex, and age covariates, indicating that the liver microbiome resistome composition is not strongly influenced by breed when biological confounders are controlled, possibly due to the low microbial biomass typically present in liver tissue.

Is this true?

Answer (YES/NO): NO